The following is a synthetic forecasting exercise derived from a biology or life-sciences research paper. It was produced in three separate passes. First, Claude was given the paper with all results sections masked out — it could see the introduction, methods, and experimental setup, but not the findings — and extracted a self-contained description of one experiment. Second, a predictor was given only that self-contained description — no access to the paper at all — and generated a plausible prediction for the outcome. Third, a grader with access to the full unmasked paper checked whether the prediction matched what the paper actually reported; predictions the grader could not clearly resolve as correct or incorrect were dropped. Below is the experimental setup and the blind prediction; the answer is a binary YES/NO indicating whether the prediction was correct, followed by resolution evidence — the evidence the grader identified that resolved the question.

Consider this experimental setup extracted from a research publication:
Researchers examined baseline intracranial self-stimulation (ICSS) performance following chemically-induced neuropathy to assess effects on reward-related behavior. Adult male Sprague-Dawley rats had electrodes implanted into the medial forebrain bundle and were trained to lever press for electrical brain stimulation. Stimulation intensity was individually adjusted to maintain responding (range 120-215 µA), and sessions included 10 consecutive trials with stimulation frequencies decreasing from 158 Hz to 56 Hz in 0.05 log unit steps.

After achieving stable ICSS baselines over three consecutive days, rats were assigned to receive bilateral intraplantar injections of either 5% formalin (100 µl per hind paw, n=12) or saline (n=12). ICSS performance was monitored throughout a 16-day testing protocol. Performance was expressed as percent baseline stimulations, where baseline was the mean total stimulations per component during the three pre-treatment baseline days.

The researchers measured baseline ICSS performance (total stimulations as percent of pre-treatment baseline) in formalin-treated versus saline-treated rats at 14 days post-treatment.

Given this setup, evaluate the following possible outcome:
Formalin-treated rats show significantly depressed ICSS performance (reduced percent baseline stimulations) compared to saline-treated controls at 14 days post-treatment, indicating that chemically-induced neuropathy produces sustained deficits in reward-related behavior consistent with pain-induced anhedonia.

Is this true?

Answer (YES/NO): NO